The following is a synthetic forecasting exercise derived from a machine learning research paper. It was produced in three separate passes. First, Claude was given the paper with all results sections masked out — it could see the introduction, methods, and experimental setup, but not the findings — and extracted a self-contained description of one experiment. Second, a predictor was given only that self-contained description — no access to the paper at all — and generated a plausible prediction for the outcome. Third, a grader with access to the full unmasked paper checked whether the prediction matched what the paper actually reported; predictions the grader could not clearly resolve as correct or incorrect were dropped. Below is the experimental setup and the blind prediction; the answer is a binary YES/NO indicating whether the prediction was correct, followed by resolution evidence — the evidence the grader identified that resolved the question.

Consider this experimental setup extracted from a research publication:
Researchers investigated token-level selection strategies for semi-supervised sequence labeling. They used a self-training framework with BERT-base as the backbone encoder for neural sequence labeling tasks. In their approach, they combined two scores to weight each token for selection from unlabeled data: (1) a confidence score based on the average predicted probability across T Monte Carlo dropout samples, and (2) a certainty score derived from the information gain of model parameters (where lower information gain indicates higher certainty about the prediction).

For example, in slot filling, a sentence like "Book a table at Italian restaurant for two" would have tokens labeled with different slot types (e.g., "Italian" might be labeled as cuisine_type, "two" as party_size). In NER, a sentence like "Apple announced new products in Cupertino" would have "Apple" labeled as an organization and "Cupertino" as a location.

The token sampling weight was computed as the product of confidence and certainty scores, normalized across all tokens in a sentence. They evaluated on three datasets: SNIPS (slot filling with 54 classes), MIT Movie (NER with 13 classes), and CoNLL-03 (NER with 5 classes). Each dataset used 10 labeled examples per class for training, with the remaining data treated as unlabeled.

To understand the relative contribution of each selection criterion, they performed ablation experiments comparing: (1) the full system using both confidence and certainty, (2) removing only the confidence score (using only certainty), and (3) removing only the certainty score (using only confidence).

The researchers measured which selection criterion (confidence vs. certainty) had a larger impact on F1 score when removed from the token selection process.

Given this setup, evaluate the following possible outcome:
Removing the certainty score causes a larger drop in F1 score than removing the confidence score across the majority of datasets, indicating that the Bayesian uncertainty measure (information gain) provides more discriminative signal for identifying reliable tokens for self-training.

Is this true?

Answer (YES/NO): YES